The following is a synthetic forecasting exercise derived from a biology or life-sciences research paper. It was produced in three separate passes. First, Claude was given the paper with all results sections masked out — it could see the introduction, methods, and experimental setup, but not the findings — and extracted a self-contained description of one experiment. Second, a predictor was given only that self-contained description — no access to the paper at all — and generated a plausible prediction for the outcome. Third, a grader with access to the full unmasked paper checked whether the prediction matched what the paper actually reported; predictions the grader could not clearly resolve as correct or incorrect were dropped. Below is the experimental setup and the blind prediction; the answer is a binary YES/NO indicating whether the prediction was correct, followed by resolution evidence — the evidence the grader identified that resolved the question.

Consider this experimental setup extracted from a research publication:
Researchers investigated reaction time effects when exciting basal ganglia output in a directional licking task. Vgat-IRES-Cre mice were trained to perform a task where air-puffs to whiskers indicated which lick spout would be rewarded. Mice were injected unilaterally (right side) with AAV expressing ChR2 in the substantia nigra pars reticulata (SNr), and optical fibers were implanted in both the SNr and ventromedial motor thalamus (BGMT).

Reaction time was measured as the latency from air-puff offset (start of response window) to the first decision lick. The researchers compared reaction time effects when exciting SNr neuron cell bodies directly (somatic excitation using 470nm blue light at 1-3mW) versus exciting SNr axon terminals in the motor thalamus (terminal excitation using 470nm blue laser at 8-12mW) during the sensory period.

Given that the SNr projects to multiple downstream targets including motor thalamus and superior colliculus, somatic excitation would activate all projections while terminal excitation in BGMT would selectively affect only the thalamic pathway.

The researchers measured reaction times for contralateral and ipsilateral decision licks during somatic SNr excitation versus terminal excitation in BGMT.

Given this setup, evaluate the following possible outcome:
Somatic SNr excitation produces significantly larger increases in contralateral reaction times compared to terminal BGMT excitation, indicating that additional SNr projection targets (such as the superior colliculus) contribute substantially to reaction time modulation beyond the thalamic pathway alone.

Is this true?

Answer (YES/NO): NO